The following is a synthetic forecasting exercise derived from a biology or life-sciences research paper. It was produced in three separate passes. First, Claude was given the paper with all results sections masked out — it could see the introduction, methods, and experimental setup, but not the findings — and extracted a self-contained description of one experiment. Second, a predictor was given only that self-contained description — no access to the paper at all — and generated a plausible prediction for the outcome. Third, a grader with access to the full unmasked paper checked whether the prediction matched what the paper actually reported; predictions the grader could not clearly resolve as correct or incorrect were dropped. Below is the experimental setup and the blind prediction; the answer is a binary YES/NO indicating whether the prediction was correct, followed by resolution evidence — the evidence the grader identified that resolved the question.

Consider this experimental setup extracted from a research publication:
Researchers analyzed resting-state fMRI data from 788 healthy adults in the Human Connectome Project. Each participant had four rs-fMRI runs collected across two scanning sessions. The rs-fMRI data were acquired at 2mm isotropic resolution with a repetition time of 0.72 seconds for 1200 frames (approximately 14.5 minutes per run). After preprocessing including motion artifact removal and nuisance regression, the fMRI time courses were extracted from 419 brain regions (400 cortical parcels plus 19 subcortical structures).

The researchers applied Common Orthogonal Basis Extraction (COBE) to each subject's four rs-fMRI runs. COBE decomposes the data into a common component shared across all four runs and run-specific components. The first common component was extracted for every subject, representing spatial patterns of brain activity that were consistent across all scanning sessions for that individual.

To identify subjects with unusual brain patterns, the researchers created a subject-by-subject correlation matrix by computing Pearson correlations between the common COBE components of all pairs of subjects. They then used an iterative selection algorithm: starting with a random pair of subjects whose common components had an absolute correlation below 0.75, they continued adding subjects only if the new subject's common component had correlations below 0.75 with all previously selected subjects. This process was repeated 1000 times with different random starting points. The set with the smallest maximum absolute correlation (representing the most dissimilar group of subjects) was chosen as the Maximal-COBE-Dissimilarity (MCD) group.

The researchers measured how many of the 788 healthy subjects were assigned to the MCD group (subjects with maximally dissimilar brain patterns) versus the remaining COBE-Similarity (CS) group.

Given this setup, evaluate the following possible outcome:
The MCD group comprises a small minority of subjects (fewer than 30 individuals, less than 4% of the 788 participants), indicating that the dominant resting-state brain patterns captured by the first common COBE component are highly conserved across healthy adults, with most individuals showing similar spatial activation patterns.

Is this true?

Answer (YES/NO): NO